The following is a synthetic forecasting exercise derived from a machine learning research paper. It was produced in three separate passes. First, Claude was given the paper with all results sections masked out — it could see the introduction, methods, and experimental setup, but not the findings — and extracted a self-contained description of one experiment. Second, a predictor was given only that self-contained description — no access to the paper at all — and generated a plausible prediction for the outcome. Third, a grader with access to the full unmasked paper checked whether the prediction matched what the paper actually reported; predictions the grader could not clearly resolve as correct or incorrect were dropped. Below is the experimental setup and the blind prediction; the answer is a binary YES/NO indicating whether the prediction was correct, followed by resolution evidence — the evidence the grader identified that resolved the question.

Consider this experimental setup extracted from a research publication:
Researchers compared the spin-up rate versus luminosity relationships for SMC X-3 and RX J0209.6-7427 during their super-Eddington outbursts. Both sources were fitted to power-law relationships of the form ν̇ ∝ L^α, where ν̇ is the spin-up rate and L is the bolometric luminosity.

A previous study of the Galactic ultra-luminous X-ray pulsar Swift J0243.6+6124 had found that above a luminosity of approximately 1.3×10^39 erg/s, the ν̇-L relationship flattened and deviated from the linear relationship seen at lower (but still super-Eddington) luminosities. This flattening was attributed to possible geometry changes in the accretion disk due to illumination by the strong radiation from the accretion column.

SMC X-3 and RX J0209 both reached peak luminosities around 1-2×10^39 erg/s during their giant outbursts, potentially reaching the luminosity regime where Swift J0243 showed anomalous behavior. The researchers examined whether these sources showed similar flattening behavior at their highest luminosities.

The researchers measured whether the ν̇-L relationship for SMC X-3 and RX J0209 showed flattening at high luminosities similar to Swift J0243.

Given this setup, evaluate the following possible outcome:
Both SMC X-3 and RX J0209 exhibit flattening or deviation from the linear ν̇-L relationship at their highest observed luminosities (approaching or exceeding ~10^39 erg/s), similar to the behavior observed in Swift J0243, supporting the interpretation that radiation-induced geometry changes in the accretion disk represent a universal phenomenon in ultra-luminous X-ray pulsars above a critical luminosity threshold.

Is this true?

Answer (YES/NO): NO